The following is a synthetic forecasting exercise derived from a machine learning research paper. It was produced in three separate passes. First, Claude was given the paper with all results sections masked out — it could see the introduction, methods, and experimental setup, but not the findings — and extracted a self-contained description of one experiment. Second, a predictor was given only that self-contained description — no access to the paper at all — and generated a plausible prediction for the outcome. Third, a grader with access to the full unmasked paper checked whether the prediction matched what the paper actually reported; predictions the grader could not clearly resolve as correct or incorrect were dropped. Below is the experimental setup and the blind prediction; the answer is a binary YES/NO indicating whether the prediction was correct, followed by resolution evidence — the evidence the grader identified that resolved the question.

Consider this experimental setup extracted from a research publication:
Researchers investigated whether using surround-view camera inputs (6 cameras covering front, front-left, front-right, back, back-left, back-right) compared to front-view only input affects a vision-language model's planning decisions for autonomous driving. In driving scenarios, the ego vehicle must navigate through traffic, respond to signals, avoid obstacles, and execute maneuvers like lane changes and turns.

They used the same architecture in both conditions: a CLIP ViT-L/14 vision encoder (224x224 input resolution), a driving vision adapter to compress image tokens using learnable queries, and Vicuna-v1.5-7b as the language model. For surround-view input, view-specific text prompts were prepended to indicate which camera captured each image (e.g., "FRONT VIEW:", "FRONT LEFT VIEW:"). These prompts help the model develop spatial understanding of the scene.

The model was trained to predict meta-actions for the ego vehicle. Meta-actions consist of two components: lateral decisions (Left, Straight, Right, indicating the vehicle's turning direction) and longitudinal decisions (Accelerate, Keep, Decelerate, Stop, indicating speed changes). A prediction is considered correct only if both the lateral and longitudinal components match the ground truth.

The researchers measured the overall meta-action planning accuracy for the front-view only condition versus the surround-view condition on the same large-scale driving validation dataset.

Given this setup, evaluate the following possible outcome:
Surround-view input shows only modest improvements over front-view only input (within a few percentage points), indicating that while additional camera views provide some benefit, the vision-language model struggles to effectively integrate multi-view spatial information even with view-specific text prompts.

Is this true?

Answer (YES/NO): NO